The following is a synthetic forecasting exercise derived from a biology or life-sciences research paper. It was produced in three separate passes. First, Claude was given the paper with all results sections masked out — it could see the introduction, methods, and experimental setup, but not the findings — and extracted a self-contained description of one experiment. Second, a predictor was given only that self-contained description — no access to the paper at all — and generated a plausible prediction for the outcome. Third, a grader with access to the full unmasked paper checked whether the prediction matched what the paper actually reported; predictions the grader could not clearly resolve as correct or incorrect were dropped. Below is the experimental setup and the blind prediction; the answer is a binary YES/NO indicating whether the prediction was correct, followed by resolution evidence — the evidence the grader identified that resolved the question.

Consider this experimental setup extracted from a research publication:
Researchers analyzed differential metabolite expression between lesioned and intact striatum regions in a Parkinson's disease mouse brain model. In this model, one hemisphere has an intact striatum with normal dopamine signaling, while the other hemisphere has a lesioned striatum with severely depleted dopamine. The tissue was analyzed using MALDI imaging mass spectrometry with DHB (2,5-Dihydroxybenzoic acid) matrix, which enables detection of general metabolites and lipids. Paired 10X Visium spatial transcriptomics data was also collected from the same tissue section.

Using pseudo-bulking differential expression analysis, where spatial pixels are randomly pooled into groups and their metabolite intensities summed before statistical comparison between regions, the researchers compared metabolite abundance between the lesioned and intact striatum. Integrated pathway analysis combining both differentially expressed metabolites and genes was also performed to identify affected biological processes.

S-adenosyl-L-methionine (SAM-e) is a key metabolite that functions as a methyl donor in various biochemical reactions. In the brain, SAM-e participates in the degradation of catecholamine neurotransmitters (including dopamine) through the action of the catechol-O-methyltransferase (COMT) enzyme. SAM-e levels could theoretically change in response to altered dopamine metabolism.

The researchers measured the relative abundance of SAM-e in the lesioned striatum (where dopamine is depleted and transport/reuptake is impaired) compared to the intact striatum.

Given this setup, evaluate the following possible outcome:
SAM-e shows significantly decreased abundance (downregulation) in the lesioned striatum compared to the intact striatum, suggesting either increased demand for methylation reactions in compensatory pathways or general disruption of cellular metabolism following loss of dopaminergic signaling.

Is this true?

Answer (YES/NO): NO